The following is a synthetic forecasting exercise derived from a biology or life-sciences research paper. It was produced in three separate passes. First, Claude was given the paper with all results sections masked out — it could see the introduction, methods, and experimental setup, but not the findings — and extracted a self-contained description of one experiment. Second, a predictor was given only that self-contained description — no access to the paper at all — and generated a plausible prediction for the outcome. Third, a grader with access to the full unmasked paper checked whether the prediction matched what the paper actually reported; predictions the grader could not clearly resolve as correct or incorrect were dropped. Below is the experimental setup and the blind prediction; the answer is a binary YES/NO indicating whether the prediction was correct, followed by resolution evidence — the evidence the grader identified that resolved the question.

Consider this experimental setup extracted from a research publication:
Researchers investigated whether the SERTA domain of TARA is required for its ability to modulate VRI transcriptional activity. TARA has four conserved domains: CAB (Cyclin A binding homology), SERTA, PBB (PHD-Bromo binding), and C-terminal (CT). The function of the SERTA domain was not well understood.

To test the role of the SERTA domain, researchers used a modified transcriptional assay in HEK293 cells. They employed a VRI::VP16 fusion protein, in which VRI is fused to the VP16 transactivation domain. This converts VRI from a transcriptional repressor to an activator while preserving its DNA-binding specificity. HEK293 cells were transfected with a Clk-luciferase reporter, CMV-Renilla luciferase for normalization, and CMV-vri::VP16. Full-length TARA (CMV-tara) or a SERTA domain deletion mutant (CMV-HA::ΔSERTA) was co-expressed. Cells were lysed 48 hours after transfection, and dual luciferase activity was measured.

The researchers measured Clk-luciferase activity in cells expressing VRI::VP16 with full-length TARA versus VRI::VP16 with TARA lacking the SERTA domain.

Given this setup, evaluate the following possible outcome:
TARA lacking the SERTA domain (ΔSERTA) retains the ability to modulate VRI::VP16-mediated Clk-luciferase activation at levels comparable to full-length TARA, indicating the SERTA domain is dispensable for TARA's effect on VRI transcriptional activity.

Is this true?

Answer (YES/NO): NO